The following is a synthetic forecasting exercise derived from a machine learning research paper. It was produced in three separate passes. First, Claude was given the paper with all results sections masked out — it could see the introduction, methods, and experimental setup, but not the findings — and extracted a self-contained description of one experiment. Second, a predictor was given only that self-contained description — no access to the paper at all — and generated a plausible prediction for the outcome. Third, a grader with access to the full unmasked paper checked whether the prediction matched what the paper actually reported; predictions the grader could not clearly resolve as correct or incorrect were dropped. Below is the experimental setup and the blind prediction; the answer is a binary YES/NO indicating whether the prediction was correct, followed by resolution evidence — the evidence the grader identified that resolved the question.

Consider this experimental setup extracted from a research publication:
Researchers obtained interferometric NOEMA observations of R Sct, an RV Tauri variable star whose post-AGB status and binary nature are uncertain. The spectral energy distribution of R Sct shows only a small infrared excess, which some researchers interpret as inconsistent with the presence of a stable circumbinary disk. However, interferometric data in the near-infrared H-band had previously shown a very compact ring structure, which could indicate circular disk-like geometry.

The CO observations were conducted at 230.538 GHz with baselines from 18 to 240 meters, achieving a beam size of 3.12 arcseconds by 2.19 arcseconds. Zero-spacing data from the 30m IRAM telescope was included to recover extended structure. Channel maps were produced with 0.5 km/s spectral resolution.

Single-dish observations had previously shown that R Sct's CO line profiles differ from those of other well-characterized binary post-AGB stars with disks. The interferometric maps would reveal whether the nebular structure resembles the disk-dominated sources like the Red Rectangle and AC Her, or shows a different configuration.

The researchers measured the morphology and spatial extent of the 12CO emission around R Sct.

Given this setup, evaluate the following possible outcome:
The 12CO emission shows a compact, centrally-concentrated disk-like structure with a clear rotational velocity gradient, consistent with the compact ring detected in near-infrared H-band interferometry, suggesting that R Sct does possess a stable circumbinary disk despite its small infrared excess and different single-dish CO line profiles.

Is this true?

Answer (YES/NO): NO